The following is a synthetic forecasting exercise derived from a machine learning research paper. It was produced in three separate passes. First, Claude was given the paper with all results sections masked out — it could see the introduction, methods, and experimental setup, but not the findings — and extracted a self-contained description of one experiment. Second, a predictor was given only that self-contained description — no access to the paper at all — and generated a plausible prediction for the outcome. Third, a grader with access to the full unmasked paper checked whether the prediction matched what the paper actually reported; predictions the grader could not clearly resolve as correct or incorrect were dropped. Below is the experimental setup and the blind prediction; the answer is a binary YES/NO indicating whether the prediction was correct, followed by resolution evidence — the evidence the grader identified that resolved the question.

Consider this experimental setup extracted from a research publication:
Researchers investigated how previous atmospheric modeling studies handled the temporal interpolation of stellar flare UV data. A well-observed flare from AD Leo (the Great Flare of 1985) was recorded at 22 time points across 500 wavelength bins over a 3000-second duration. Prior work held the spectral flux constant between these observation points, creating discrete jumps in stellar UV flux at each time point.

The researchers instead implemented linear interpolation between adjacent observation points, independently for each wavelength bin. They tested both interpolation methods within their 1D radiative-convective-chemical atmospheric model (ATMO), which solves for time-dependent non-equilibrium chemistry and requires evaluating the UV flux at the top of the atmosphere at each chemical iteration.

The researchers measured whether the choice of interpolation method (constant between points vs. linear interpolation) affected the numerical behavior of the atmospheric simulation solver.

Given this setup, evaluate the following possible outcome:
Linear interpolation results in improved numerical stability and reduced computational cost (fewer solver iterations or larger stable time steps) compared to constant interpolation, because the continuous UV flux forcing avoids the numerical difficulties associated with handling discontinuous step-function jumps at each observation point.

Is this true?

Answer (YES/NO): YES